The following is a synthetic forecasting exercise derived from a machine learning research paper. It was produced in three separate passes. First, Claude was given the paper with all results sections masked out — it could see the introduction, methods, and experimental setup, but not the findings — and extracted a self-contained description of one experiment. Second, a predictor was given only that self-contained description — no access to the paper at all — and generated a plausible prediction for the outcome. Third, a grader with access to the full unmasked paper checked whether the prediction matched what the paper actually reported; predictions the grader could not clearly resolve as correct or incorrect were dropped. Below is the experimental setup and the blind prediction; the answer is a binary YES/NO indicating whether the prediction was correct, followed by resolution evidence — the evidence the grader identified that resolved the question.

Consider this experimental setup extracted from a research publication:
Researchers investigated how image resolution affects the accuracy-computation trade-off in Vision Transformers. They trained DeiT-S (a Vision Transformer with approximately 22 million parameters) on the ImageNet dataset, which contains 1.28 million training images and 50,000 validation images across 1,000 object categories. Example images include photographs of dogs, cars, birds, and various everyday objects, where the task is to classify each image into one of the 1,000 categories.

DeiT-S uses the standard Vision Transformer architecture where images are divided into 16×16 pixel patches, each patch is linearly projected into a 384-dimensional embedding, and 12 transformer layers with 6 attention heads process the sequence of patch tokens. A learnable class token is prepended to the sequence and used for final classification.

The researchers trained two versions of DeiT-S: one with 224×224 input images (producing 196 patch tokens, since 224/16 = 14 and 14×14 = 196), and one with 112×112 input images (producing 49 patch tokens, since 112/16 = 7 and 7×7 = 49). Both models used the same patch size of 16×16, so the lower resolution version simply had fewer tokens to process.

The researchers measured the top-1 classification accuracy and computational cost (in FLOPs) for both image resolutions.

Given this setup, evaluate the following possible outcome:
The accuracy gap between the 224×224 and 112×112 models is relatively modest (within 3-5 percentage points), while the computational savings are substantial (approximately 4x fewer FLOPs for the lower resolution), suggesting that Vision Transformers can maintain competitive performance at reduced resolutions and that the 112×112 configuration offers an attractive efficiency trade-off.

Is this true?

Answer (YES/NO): NO